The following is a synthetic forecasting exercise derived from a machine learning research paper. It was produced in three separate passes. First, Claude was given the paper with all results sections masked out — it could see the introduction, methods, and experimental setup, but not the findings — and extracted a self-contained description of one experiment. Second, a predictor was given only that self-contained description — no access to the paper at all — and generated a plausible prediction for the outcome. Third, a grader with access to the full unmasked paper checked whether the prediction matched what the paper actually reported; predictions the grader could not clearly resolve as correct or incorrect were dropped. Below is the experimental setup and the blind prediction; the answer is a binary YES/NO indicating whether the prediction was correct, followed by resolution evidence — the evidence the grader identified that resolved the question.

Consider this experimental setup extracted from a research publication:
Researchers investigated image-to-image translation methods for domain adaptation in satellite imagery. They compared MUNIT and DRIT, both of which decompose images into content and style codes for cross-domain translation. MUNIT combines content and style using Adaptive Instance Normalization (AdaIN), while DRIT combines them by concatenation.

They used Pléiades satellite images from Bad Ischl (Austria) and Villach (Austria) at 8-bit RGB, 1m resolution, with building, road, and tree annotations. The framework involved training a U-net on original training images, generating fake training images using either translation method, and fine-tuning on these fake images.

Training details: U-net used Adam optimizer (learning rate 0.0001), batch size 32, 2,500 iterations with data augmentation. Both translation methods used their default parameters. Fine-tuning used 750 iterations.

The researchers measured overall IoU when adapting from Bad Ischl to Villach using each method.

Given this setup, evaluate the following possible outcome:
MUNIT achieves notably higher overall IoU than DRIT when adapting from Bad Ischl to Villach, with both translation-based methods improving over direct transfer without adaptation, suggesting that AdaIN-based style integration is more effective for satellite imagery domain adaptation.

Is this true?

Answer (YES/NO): NO